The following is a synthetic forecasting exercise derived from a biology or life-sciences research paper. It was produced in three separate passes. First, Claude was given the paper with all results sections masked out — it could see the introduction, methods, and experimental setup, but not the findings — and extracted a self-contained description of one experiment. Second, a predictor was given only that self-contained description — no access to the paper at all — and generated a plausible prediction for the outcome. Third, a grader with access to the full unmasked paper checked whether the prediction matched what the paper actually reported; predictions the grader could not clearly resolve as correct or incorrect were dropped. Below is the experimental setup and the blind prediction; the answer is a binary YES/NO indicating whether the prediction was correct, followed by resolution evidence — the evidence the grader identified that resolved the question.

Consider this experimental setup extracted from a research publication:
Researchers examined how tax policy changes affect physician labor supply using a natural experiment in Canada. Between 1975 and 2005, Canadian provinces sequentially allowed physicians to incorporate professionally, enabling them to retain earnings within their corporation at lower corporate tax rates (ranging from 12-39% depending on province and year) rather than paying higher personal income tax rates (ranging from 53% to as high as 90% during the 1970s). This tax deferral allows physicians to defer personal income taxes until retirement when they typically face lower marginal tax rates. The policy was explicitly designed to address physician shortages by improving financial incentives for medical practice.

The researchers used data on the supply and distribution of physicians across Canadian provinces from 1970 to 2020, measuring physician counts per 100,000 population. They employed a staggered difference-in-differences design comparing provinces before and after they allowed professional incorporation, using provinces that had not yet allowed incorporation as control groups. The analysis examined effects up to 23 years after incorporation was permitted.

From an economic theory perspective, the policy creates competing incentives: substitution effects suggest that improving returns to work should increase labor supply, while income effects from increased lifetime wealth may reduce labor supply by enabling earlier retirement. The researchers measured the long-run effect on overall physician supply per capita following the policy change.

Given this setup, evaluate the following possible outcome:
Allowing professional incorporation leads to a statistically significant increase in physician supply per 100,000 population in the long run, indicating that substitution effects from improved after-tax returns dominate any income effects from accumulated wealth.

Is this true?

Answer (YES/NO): NO